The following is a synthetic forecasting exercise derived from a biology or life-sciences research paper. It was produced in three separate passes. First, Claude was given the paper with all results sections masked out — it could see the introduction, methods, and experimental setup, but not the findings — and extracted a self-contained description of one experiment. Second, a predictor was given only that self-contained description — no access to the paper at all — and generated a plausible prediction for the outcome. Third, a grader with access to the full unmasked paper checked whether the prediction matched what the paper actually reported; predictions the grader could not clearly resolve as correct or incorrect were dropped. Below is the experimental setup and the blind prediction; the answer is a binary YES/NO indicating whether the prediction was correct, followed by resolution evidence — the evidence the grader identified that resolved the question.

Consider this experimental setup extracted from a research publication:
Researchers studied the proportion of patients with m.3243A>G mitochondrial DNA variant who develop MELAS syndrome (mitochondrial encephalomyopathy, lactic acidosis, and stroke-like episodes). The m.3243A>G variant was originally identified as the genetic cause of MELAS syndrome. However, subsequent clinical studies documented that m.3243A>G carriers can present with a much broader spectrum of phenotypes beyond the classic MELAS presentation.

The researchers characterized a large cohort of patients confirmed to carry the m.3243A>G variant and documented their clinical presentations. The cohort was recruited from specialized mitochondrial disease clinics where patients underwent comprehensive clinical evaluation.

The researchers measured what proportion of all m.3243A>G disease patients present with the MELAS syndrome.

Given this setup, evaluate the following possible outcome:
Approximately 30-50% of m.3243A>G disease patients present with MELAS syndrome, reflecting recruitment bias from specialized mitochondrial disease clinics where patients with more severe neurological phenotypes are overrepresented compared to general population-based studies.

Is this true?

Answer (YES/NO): NO